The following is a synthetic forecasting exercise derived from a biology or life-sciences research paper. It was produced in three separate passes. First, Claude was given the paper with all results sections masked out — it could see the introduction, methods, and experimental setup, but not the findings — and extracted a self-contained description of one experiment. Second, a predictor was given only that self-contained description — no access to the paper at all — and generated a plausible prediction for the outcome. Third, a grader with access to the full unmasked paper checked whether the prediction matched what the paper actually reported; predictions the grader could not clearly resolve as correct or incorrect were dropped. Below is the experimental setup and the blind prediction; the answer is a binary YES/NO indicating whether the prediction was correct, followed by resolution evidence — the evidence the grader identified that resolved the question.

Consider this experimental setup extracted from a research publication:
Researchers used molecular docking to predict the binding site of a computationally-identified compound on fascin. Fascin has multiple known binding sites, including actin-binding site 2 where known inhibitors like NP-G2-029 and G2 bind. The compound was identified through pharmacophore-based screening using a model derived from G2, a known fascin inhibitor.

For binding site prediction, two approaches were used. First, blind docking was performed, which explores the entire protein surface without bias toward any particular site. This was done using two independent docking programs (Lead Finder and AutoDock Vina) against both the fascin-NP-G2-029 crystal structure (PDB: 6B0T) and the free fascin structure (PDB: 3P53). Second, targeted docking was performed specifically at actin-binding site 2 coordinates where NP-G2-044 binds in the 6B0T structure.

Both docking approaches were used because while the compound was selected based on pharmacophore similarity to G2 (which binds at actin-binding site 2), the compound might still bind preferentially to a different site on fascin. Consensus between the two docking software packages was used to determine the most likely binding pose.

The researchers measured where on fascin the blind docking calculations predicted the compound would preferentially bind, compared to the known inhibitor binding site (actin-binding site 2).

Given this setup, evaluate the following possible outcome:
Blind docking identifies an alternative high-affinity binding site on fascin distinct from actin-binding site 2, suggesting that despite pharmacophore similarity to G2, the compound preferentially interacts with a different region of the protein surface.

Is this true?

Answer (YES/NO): NO